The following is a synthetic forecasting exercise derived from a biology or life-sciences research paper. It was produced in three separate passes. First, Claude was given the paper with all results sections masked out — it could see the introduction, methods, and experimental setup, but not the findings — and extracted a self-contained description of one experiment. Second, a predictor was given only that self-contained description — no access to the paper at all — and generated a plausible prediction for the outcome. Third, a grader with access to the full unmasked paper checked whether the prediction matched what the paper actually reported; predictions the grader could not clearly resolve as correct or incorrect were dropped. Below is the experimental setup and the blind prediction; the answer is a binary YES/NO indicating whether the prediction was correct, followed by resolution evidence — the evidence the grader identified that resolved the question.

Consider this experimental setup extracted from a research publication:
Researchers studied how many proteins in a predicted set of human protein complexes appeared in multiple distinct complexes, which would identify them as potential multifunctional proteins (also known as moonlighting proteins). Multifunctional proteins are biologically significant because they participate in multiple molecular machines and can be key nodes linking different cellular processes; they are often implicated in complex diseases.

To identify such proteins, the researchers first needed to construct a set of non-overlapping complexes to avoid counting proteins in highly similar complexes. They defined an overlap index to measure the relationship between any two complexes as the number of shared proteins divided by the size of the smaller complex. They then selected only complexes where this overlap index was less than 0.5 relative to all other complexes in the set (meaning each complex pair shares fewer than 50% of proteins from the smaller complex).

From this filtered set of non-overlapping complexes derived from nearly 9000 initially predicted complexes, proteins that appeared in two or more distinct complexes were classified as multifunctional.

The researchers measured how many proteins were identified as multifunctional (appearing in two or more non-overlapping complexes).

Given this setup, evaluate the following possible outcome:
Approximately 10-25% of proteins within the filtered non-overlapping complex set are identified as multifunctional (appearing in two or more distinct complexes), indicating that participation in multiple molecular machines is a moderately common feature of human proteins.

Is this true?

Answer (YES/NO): NO